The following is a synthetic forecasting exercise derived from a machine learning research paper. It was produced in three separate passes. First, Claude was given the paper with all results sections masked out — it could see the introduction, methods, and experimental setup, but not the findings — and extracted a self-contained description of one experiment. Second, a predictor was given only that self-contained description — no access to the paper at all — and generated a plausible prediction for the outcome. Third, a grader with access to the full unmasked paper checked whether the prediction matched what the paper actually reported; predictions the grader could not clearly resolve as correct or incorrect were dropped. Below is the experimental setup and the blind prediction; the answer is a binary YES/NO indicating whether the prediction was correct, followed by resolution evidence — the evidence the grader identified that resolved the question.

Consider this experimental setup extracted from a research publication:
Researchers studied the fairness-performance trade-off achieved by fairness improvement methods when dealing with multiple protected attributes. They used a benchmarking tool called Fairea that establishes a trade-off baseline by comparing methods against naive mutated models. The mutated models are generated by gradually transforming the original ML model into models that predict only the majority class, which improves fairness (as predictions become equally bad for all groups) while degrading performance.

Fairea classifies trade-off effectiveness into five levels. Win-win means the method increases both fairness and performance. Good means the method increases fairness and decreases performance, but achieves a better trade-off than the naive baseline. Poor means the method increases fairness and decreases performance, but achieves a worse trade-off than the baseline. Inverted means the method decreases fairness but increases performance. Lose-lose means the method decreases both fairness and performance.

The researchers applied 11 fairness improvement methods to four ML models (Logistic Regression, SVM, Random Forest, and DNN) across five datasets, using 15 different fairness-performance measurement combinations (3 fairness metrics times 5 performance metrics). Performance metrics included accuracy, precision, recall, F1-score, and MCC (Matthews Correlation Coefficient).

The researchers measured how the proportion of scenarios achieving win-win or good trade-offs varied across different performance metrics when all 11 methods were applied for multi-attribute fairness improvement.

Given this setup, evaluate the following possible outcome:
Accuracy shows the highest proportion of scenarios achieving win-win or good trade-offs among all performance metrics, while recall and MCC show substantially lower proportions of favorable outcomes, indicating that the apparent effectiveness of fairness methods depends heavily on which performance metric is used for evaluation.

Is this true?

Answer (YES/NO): NO